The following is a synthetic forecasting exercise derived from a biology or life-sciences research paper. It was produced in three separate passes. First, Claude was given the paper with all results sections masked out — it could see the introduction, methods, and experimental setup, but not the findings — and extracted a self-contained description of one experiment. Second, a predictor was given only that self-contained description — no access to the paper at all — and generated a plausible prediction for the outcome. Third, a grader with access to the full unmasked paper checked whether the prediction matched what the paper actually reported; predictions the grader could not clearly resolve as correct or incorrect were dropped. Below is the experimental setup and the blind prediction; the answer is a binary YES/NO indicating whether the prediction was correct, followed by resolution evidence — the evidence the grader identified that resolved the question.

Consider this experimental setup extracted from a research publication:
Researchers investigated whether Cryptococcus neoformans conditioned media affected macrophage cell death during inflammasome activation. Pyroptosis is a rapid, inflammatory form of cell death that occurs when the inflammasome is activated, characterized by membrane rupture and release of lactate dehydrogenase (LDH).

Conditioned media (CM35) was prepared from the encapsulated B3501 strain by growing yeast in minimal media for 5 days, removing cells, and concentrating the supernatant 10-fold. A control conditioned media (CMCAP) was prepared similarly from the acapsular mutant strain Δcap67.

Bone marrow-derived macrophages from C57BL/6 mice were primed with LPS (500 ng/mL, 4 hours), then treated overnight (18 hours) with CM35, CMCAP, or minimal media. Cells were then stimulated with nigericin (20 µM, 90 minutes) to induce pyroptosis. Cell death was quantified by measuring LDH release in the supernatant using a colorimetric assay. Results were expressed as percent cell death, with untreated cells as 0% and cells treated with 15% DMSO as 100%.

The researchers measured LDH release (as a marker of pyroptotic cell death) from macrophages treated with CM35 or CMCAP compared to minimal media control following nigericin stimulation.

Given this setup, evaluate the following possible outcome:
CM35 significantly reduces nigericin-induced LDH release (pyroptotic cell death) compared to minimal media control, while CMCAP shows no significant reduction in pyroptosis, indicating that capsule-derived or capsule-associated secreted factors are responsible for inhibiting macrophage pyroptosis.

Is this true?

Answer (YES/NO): NO